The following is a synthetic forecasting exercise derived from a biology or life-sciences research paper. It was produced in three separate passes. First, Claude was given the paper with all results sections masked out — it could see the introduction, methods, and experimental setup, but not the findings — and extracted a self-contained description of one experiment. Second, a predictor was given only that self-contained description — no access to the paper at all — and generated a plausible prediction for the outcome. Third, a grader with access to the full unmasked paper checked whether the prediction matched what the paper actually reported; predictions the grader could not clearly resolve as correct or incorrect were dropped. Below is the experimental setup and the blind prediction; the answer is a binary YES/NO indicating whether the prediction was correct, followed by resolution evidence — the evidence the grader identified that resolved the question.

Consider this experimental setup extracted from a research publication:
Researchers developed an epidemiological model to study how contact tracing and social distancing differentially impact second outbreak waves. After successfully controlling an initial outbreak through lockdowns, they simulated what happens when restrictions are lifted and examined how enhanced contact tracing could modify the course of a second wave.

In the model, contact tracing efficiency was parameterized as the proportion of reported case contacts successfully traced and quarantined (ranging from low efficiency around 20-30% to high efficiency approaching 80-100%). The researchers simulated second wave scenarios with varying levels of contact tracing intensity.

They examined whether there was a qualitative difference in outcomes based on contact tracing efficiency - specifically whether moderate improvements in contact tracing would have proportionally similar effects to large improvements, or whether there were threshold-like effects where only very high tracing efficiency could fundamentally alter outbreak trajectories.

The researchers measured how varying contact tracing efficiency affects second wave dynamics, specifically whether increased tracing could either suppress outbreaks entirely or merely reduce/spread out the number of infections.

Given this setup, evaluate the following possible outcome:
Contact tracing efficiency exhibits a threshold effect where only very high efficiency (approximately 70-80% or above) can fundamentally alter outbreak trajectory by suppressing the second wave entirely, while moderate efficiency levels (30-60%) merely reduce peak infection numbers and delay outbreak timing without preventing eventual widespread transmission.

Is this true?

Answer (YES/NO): YES